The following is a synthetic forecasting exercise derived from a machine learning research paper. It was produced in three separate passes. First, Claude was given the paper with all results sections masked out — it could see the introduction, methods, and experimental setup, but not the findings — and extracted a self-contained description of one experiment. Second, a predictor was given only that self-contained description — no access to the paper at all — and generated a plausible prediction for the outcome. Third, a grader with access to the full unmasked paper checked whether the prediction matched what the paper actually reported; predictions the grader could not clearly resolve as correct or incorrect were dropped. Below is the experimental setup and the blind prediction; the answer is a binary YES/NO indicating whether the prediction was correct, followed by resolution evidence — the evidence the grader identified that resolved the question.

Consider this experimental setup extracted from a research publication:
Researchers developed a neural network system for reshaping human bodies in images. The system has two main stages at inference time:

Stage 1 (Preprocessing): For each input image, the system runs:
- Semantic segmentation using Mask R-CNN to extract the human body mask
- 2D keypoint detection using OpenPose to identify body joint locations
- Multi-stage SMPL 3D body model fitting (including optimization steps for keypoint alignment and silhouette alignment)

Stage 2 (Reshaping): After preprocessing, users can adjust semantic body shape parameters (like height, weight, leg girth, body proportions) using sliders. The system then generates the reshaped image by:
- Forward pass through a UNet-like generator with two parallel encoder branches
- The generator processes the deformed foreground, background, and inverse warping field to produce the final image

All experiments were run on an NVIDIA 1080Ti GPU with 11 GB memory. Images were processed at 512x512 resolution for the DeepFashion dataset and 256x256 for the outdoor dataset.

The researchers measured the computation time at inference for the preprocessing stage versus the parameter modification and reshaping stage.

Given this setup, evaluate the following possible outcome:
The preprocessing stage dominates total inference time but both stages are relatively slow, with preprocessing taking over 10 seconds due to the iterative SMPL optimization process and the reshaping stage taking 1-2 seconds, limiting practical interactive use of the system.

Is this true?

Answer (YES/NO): NO